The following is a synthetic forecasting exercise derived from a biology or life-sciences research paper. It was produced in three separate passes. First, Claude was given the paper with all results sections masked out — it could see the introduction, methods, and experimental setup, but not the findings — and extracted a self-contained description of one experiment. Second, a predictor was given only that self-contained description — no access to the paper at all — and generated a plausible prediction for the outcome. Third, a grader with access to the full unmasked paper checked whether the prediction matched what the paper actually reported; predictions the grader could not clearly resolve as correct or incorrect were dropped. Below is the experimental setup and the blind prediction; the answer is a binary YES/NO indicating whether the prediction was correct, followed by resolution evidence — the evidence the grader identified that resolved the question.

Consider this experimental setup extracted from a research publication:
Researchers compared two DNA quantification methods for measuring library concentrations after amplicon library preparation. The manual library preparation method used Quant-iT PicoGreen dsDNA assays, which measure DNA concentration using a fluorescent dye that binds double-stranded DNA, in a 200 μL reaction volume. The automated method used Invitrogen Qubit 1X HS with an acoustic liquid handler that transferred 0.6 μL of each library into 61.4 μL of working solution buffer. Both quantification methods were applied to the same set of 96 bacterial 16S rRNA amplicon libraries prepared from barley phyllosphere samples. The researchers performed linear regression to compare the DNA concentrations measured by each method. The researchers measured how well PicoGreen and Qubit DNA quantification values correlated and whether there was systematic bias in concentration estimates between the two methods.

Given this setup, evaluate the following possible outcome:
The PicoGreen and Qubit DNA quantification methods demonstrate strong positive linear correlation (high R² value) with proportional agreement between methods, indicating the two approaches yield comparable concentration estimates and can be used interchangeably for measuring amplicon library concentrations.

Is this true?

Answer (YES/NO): NO